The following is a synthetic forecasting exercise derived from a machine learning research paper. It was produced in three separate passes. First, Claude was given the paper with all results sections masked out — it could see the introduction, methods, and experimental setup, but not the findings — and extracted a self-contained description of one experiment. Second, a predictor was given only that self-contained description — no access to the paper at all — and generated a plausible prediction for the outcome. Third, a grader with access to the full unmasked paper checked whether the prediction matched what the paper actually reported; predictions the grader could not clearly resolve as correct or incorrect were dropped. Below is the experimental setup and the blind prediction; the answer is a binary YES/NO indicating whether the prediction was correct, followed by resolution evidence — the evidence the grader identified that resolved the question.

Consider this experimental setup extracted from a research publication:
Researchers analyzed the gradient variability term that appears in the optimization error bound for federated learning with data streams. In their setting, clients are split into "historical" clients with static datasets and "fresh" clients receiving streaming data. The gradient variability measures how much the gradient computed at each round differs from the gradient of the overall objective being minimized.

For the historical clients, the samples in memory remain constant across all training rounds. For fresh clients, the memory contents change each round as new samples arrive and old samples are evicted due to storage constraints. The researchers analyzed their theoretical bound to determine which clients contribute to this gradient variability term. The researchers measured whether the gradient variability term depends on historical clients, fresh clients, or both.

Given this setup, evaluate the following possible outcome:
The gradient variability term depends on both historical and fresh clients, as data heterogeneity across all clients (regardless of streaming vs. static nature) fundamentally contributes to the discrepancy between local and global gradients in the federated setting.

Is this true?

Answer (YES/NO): NO